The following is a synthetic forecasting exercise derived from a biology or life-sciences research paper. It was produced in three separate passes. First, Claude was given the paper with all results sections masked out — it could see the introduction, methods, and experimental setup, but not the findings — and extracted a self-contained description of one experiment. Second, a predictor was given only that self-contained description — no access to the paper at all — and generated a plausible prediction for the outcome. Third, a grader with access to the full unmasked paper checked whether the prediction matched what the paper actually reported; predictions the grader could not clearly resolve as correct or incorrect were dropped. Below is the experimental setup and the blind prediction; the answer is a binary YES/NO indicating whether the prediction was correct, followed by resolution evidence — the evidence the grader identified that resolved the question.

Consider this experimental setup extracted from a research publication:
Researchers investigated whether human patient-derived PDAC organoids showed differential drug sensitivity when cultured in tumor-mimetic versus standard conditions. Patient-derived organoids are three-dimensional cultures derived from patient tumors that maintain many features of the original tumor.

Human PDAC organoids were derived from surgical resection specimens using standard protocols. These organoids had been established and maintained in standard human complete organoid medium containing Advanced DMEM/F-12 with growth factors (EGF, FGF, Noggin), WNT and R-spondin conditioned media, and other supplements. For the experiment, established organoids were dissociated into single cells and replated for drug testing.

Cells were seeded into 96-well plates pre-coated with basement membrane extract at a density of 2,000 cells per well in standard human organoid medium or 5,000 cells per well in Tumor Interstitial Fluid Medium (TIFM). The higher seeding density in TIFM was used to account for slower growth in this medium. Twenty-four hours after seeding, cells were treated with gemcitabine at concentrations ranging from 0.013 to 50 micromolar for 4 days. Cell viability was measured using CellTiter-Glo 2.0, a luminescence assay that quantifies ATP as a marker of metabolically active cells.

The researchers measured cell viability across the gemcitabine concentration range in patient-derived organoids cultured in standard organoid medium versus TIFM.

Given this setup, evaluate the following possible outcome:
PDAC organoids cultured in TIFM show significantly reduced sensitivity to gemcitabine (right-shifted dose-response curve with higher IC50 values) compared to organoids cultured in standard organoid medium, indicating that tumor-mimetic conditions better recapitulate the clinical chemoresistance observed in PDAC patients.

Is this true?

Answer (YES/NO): YES